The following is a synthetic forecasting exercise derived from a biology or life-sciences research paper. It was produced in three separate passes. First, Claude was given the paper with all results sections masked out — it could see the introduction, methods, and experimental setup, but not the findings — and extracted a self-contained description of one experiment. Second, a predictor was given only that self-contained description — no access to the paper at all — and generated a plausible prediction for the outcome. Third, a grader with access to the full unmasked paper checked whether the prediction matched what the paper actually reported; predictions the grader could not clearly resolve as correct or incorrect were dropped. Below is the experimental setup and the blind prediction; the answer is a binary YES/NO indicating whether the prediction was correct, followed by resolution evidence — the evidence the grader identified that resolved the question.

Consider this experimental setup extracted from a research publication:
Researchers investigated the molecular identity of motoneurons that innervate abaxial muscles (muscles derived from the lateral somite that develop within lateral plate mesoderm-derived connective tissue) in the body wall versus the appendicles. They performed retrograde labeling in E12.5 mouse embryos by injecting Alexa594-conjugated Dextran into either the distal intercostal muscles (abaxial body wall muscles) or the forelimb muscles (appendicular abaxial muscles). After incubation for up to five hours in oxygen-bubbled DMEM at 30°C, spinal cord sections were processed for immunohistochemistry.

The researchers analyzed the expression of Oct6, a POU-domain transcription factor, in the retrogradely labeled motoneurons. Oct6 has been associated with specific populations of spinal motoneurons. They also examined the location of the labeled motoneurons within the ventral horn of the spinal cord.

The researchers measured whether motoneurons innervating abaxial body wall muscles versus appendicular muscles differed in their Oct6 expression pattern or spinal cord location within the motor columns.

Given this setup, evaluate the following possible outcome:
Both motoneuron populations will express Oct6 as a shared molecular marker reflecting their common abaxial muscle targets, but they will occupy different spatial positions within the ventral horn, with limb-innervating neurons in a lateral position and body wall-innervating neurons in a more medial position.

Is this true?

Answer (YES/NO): NO